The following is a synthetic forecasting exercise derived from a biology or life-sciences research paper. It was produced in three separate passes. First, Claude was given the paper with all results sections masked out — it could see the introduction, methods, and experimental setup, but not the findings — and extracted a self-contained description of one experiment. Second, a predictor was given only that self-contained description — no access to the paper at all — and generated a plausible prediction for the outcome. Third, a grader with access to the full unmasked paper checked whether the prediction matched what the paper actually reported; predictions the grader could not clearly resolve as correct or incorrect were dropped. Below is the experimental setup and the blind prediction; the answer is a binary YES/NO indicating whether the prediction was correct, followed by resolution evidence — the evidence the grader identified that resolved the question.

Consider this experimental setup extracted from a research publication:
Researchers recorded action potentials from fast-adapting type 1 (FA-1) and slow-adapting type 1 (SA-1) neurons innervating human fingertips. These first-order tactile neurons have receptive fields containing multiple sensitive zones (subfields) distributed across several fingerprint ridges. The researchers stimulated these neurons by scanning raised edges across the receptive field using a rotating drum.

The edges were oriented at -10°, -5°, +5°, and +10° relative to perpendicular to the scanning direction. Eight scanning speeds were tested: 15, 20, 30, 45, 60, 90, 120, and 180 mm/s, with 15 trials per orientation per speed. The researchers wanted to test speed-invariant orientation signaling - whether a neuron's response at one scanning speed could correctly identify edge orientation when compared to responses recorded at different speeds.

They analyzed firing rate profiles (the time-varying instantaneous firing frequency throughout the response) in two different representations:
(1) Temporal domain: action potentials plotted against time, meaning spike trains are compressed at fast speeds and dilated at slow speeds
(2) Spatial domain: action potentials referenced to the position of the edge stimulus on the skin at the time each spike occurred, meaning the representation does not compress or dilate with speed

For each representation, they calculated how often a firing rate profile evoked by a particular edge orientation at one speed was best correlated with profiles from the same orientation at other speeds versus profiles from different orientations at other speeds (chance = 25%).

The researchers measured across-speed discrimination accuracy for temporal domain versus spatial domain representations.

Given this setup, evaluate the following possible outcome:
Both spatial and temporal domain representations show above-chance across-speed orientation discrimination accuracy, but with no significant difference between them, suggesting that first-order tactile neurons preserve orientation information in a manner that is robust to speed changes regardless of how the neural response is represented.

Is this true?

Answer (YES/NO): NO